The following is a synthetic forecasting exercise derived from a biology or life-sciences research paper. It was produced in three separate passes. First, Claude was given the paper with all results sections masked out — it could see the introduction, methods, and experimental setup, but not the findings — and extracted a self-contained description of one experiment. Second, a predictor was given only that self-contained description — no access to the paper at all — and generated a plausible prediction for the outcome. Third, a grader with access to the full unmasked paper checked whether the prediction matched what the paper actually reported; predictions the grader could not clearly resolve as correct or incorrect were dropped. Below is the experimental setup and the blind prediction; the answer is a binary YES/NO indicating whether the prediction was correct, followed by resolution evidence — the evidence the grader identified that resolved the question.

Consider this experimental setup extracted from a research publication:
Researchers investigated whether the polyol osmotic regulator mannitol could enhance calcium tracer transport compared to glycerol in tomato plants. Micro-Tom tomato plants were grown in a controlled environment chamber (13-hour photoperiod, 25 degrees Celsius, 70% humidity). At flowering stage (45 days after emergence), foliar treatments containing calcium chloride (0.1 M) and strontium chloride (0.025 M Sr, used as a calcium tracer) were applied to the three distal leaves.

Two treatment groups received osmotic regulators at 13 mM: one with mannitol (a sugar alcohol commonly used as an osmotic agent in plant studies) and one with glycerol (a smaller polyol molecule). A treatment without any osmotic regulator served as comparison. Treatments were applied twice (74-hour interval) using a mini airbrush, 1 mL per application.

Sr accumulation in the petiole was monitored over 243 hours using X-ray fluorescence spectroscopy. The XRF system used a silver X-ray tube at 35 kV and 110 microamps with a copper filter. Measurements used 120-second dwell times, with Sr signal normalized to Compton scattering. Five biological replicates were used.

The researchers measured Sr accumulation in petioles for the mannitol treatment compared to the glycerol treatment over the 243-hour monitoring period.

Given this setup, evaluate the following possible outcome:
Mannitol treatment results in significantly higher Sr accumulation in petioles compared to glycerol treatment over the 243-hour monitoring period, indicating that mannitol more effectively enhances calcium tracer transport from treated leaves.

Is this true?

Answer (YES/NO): NO